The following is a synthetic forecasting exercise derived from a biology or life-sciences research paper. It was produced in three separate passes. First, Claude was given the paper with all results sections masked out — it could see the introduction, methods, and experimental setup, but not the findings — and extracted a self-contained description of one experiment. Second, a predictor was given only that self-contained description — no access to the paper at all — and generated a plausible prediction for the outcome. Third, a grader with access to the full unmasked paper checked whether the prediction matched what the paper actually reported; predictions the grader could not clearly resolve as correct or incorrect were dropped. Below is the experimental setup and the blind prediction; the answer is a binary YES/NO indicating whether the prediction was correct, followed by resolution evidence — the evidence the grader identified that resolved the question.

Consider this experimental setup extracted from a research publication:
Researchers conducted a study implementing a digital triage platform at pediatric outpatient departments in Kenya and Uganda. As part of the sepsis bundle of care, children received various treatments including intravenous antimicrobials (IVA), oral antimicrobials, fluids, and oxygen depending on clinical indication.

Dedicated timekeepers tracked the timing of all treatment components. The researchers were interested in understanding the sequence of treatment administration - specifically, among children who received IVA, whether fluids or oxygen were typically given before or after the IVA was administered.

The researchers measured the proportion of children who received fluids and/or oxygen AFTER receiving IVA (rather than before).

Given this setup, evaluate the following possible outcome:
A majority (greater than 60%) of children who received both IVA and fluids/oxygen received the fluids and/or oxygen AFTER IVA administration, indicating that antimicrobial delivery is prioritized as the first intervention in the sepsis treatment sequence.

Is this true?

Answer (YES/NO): NO